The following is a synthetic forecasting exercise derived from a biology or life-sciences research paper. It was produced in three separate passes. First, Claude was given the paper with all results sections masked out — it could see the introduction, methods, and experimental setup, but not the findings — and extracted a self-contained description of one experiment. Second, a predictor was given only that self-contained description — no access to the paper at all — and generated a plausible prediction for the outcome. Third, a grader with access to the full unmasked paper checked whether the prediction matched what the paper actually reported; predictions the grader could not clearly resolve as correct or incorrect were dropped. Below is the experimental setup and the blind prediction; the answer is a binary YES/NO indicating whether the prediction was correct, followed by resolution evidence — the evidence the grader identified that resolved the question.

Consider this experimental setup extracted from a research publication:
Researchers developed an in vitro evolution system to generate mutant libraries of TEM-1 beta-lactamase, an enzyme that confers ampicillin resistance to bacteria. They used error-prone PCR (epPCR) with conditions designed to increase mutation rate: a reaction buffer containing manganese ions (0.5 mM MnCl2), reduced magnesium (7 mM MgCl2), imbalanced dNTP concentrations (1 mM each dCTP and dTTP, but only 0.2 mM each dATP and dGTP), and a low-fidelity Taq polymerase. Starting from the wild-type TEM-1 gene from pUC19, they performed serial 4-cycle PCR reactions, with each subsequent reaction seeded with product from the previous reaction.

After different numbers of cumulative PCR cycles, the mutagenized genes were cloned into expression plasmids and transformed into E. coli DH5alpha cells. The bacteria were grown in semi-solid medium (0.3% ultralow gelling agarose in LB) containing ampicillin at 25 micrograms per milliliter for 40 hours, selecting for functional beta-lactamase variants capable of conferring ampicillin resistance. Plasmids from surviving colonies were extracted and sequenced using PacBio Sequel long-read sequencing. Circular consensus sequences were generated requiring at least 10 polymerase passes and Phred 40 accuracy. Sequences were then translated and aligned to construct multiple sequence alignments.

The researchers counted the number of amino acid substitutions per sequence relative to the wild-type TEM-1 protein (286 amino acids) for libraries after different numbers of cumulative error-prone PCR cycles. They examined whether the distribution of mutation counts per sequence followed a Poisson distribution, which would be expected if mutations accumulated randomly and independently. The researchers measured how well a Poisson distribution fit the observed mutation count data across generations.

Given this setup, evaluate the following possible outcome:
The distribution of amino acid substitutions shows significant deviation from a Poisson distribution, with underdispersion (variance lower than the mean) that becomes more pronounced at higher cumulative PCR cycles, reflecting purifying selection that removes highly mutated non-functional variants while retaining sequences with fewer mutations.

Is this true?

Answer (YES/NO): NO